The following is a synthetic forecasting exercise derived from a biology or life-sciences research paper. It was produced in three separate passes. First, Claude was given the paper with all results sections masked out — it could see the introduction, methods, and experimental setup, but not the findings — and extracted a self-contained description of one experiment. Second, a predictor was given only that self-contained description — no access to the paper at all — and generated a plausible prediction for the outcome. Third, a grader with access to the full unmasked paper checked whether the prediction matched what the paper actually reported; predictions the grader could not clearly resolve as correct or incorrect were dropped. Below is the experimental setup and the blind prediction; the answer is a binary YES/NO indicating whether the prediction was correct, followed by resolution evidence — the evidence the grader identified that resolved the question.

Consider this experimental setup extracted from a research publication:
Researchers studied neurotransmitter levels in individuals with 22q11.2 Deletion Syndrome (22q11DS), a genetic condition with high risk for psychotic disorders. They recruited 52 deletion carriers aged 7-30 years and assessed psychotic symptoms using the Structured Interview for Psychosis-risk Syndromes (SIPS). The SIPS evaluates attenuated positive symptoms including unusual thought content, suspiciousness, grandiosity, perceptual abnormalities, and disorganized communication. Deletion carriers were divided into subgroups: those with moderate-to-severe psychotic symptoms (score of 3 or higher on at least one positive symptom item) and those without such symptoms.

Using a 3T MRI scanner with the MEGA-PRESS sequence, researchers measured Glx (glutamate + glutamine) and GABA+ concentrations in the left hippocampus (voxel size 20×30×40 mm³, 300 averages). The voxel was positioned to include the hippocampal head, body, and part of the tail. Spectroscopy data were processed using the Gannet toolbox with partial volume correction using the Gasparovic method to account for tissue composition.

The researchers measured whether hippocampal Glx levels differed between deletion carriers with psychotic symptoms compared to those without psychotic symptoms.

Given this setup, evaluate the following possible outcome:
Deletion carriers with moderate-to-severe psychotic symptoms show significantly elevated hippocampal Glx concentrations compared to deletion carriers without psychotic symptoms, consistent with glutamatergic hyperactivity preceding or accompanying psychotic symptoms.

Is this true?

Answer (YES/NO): YES